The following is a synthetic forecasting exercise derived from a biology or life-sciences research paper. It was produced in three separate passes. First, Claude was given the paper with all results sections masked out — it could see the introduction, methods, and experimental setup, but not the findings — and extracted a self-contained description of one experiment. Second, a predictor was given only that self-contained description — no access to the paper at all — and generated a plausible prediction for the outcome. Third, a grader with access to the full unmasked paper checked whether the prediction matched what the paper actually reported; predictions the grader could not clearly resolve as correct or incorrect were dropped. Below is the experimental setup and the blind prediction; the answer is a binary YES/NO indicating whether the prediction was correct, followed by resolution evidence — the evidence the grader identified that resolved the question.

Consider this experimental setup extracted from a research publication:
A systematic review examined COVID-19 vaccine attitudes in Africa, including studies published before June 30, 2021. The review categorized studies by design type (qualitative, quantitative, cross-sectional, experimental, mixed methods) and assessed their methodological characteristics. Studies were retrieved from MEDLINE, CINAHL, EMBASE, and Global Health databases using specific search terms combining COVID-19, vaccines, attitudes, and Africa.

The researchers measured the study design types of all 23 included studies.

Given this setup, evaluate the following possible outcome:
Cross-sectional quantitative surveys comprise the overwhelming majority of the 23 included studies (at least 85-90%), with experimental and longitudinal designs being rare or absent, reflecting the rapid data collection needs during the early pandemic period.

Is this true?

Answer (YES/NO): YES